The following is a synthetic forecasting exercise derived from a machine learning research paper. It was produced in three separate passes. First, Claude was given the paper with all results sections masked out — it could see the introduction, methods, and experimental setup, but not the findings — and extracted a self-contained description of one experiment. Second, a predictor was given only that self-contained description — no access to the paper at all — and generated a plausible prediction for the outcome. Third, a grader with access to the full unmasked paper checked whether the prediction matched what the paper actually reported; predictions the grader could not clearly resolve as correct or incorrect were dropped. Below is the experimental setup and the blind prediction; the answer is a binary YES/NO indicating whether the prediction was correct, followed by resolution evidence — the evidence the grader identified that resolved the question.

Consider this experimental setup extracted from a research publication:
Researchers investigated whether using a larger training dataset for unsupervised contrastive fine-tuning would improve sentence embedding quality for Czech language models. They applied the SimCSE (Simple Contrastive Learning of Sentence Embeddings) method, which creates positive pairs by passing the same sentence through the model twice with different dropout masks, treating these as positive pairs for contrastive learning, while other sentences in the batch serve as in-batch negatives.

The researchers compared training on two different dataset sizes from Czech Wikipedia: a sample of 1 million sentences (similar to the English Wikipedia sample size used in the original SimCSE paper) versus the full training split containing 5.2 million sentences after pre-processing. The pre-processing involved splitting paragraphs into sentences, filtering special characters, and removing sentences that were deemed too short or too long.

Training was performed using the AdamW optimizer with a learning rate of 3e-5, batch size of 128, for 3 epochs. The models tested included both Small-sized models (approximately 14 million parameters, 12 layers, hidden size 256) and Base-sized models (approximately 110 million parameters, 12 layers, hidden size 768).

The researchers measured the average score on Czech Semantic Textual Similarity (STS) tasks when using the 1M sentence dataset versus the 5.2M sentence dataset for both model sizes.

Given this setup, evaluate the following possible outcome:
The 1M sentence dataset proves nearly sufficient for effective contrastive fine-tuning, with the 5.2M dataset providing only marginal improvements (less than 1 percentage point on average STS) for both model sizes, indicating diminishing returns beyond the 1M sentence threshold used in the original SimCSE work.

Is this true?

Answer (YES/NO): NO